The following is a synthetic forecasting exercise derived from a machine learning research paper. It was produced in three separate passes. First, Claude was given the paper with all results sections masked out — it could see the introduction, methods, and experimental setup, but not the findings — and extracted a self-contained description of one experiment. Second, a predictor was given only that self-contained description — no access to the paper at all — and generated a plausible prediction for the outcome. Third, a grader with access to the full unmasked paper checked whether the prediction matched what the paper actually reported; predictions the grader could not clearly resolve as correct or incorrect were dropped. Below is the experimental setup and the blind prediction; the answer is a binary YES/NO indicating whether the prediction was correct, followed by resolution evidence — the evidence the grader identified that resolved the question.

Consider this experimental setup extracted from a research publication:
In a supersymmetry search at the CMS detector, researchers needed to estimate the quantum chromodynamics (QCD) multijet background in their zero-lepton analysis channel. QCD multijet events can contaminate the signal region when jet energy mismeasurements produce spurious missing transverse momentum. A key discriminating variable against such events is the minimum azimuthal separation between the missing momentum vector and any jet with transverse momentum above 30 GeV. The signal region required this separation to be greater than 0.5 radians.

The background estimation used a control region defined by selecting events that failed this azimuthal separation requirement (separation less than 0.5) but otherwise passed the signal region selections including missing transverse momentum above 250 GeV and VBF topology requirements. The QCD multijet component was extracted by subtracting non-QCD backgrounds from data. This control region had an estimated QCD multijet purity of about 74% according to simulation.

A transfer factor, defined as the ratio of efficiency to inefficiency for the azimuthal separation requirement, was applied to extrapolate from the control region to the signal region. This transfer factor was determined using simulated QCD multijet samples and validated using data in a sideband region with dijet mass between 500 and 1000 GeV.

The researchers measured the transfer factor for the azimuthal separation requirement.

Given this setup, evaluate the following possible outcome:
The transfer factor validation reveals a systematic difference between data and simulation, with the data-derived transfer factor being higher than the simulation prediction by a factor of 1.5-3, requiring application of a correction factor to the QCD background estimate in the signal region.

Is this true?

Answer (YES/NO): NO